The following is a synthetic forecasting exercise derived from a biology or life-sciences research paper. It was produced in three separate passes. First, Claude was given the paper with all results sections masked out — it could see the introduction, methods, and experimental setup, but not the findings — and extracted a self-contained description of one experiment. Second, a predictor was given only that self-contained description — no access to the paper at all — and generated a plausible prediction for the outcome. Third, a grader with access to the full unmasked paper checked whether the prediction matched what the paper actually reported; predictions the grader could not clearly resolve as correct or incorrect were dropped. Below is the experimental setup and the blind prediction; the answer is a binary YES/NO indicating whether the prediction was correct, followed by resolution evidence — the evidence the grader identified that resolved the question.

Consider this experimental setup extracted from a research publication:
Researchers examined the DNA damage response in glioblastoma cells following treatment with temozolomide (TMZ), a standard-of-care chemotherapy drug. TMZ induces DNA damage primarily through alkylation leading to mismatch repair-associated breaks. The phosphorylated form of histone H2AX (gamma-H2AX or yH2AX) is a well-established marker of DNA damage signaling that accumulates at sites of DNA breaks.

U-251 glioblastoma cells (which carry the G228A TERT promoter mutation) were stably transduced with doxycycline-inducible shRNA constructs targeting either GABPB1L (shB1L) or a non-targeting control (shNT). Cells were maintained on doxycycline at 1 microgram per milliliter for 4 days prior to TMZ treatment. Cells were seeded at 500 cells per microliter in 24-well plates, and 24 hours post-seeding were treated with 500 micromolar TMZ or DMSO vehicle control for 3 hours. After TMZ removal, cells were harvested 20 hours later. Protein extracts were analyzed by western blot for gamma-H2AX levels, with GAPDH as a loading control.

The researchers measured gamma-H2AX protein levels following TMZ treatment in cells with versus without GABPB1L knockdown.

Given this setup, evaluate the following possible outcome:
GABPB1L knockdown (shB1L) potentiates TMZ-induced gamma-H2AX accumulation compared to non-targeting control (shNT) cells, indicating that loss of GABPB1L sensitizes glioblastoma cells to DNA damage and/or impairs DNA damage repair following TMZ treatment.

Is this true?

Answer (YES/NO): NO